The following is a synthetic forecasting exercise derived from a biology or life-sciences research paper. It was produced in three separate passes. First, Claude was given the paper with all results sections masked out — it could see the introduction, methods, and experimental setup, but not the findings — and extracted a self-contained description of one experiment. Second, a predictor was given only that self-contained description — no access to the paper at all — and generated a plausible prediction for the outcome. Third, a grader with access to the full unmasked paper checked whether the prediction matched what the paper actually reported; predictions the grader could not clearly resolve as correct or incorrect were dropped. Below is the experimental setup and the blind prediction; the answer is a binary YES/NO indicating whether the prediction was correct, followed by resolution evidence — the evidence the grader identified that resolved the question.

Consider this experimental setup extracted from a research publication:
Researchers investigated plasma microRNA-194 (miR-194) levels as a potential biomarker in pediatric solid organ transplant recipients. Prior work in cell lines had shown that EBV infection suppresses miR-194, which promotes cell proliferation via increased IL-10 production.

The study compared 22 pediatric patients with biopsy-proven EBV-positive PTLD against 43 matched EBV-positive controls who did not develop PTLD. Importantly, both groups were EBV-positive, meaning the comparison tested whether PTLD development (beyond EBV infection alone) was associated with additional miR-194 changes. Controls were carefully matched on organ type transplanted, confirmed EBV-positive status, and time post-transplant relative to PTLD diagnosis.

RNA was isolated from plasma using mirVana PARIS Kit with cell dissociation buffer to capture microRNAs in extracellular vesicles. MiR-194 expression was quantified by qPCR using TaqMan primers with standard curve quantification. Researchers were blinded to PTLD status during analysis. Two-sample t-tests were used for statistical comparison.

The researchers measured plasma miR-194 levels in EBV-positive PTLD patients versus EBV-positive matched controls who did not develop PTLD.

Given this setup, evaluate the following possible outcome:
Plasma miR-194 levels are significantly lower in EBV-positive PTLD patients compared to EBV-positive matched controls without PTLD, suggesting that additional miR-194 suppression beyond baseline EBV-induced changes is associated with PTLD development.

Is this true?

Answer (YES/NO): NO